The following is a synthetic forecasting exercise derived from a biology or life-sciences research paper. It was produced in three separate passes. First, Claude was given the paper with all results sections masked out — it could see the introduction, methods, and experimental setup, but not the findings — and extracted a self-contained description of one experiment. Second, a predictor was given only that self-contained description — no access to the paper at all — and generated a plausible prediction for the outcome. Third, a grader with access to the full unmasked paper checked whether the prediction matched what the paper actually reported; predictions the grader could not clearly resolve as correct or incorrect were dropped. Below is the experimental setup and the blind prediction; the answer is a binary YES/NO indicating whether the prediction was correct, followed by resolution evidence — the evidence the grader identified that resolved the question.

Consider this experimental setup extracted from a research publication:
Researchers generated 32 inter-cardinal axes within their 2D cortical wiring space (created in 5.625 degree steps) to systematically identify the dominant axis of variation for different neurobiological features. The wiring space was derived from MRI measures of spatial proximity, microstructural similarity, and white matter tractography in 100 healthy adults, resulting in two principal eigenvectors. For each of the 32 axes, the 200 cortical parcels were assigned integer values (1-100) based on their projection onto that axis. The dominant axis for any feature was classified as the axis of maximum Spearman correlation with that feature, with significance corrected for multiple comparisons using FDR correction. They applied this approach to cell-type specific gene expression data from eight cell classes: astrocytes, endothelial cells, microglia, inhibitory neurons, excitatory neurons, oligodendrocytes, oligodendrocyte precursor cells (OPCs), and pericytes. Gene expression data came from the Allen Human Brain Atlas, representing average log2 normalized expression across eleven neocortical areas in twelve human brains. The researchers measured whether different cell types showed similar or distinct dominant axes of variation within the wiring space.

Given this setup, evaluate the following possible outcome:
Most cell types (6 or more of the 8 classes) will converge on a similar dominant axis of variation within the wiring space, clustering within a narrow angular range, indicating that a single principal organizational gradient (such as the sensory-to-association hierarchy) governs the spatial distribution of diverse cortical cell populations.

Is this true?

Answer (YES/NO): NO